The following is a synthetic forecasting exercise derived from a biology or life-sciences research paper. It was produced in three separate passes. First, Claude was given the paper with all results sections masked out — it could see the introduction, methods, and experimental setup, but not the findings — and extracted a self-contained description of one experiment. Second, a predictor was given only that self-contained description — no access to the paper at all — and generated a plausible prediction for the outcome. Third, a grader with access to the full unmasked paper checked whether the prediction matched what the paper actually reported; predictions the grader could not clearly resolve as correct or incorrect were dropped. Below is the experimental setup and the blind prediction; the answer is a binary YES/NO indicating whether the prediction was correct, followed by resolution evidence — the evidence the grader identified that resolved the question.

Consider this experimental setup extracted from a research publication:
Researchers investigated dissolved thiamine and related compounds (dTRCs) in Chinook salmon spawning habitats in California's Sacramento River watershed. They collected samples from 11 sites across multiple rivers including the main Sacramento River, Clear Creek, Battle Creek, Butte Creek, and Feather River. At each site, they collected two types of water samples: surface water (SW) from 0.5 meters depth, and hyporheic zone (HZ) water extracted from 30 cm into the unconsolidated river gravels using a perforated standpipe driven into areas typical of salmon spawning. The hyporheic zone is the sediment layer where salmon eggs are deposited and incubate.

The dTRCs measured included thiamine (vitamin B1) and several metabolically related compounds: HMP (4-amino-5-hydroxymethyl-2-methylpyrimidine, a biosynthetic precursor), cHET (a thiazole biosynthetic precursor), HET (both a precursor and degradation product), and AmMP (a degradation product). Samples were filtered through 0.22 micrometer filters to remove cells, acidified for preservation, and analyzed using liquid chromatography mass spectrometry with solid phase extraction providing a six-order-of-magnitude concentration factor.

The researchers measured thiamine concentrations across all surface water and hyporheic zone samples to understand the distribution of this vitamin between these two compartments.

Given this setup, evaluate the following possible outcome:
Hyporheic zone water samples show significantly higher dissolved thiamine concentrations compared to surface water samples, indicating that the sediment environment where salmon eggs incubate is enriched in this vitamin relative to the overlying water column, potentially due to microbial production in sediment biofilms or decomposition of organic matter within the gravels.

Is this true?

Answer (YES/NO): NO